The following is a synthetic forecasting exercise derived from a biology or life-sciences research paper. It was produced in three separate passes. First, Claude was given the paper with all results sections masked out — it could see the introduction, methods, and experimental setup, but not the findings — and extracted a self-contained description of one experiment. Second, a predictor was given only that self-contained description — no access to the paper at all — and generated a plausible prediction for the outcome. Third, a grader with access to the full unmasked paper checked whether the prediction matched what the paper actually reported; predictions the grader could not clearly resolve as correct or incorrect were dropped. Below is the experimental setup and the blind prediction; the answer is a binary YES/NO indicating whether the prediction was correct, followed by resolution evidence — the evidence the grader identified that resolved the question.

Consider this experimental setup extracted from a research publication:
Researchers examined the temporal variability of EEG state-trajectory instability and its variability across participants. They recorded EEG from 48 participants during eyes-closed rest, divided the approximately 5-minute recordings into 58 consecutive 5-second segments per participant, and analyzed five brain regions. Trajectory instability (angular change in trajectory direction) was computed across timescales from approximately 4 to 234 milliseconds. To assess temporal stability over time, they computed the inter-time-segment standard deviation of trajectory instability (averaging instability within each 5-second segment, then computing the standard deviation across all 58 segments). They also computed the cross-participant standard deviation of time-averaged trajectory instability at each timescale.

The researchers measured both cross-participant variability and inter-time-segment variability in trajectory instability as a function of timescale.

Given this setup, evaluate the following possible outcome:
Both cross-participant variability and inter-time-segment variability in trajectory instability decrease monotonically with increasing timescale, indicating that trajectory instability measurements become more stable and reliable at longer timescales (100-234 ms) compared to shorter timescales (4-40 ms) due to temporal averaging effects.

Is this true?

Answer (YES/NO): NO